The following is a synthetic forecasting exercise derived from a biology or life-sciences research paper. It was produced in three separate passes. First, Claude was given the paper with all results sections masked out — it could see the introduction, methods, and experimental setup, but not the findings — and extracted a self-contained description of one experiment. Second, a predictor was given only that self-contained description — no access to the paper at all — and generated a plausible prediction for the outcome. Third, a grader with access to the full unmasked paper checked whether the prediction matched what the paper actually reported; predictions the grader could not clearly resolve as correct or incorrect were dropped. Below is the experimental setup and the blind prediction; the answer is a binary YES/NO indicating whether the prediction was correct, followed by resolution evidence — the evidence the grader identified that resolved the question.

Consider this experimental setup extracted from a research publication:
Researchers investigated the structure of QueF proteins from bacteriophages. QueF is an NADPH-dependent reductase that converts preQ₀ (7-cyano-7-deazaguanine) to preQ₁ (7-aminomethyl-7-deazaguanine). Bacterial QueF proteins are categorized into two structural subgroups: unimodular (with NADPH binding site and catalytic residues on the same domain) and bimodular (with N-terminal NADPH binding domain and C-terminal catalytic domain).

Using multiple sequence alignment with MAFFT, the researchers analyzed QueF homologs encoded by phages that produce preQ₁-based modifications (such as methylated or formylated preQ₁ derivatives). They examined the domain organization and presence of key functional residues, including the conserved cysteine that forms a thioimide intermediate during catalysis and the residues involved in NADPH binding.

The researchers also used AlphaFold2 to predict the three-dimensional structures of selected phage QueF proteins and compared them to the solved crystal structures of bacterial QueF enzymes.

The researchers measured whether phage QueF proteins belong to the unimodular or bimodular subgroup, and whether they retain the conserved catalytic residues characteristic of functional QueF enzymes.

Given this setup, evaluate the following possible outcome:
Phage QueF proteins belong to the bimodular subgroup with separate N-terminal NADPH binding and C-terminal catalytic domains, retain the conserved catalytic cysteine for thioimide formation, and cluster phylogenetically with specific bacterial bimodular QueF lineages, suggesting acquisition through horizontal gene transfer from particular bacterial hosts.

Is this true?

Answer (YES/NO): NO